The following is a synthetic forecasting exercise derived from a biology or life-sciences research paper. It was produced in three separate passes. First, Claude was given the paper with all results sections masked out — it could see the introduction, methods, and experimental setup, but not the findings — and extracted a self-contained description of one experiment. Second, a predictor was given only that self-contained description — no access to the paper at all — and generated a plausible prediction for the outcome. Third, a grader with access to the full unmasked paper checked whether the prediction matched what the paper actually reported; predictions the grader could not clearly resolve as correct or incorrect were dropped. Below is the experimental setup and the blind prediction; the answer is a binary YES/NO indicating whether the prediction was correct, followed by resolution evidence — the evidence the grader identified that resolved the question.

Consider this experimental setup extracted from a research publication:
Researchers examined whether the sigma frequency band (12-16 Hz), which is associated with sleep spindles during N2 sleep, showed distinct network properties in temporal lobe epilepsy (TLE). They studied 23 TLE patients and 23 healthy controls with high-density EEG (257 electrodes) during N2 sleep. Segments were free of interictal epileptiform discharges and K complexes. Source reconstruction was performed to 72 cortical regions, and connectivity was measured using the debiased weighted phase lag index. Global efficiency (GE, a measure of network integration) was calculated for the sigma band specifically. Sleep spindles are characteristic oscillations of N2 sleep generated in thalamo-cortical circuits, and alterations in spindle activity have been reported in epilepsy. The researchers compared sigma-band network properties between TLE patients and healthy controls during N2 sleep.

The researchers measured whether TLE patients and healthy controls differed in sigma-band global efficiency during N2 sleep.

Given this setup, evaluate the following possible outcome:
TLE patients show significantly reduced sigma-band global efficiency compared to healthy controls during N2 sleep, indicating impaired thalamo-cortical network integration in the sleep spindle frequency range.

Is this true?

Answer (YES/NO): NO